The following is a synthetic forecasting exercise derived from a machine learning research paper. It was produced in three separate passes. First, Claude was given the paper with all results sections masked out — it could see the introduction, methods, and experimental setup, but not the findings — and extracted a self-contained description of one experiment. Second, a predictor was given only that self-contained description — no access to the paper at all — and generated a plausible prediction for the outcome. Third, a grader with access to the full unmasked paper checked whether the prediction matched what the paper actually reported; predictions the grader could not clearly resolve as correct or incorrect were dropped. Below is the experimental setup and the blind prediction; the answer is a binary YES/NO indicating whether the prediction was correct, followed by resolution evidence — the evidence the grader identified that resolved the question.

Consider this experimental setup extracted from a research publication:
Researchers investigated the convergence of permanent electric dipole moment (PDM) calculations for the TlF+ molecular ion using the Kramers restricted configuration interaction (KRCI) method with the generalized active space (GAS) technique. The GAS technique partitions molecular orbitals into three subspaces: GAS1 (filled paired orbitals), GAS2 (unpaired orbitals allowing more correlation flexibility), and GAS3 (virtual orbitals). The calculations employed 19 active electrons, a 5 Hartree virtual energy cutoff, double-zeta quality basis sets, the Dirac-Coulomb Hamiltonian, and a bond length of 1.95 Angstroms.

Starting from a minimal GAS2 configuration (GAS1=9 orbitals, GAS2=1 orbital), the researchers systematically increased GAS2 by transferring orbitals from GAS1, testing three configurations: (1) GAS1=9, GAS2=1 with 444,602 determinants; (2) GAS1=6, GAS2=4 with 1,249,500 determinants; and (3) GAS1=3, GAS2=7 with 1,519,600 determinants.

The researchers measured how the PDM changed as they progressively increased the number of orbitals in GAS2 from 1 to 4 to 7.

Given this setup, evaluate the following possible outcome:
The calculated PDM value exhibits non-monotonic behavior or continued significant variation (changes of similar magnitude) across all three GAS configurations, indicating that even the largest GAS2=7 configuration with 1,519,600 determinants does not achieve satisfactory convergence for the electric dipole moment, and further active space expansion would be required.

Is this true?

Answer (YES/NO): NO